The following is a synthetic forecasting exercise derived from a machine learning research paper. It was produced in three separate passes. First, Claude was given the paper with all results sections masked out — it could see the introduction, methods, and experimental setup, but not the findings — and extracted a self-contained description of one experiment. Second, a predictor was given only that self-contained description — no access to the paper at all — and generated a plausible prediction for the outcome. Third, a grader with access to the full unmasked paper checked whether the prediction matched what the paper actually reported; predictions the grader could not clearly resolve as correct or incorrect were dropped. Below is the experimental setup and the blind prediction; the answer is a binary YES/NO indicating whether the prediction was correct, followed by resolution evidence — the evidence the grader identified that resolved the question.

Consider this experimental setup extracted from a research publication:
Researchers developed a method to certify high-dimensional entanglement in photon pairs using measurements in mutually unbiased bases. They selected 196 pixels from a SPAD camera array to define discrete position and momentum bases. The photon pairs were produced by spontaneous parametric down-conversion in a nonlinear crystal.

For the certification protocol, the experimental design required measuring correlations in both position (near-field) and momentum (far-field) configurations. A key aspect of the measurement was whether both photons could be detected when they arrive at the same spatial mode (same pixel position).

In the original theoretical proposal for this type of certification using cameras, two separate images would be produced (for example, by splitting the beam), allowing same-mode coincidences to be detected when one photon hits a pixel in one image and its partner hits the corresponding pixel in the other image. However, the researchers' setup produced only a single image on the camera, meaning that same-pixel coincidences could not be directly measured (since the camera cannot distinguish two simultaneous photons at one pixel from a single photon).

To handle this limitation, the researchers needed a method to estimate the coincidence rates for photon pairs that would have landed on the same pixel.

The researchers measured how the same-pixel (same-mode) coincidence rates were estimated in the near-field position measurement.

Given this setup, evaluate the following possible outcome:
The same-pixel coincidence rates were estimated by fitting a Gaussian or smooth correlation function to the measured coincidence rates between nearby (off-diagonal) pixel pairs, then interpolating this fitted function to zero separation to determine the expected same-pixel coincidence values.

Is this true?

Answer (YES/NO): NO